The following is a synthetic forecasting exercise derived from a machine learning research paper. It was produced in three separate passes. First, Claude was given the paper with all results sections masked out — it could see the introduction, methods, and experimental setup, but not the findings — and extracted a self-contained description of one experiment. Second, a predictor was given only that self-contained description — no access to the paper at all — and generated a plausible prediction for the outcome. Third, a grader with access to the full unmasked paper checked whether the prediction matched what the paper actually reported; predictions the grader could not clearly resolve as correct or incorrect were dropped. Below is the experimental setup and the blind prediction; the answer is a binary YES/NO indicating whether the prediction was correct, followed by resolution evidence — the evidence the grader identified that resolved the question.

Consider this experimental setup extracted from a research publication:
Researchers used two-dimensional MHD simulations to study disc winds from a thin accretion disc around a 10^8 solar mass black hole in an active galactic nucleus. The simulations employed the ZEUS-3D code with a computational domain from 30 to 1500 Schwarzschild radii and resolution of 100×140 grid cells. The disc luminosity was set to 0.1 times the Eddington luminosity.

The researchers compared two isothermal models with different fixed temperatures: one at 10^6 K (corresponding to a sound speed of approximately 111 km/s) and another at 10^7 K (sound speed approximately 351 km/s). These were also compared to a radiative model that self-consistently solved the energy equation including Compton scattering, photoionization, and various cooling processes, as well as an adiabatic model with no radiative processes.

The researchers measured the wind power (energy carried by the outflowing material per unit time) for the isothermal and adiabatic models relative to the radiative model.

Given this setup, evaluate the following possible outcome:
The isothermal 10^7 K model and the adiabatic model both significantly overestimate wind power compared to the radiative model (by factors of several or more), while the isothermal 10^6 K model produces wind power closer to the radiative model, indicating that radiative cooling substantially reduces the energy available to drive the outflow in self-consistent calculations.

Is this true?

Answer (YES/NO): NO